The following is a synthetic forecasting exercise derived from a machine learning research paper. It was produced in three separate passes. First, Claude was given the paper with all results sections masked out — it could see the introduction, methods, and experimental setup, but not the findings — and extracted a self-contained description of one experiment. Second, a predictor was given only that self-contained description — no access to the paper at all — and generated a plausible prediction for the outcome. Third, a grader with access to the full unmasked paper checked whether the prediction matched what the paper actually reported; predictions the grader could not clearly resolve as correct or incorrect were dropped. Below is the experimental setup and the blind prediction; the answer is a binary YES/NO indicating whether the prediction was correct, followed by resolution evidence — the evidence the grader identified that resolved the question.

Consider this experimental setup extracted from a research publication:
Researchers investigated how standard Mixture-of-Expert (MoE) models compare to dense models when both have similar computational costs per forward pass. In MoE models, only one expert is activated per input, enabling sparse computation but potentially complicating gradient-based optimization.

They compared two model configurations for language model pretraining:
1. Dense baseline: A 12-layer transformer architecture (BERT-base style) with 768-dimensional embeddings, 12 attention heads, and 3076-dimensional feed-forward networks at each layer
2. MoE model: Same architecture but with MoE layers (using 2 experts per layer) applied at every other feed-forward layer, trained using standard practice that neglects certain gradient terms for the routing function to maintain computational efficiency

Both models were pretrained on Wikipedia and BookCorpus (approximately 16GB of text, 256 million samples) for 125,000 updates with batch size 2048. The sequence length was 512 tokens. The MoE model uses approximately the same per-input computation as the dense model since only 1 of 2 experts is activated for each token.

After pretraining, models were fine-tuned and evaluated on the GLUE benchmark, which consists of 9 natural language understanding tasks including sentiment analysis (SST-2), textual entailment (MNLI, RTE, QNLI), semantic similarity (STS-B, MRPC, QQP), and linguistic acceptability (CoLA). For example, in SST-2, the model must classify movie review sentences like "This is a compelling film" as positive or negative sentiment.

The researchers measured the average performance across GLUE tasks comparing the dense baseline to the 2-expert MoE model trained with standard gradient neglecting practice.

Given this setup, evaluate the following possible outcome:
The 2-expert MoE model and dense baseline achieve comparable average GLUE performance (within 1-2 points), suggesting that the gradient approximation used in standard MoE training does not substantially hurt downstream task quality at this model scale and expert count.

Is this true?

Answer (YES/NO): NO